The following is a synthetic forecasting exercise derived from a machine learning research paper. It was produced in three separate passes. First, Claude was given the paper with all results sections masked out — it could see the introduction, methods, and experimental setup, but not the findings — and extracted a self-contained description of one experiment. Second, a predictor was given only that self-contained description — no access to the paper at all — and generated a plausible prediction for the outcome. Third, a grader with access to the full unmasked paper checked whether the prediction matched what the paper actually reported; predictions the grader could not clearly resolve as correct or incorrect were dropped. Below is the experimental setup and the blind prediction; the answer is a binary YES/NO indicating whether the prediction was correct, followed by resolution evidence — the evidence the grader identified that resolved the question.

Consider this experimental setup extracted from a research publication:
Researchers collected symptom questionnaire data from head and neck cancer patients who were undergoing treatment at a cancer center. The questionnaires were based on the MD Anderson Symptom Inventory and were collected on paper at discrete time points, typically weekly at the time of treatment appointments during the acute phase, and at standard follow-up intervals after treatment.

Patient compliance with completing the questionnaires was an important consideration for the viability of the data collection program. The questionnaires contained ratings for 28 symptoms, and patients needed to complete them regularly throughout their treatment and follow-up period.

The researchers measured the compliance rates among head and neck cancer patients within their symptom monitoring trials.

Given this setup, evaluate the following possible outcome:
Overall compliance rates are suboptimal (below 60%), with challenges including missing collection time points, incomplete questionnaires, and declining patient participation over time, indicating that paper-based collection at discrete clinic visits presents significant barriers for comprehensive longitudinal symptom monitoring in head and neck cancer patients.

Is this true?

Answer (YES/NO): NO